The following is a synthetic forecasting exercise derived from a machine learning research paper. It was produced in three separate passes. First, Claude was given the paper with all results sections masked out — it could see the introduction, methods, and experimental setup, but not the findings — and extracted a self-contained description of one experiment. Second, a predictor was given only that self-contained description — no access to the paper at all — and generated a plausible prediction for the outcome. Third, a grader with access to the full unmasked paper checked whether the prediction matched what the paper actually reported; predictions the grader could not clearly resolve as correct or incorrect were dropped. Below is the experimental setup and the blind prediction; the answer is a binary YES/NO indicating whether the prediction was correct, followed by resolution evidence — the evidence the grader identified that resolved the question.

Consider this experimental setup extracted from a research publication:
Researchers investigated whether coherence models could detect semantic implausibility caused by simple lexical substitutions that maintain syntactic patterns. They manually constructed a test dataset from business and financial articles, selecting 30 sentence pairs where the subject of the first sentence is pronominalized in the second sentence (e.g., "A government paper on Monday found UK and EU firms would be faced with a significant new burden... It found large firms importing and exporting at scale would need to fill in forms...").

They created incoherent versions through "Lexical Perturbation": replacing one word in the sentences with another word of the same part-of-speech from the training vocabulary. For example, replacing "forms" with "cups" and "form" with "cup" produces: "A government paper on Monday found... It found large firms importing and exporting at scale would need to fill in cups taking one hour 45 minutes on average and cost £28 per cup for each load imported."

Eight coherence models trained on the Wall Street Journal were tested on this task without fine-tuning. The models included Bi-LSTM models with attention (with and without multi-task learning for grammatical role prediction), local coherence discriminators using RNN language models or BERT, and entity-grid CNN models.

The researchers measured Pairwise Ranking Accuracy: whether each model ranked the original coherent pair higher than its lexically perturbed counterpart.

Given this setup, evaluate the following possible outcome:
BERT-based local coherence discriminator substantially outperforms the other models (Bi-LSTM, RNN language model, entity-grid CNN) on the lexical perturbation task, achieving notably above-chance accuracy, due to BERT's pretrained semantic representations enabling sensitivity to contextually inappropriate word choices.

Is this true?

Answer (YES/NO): YES